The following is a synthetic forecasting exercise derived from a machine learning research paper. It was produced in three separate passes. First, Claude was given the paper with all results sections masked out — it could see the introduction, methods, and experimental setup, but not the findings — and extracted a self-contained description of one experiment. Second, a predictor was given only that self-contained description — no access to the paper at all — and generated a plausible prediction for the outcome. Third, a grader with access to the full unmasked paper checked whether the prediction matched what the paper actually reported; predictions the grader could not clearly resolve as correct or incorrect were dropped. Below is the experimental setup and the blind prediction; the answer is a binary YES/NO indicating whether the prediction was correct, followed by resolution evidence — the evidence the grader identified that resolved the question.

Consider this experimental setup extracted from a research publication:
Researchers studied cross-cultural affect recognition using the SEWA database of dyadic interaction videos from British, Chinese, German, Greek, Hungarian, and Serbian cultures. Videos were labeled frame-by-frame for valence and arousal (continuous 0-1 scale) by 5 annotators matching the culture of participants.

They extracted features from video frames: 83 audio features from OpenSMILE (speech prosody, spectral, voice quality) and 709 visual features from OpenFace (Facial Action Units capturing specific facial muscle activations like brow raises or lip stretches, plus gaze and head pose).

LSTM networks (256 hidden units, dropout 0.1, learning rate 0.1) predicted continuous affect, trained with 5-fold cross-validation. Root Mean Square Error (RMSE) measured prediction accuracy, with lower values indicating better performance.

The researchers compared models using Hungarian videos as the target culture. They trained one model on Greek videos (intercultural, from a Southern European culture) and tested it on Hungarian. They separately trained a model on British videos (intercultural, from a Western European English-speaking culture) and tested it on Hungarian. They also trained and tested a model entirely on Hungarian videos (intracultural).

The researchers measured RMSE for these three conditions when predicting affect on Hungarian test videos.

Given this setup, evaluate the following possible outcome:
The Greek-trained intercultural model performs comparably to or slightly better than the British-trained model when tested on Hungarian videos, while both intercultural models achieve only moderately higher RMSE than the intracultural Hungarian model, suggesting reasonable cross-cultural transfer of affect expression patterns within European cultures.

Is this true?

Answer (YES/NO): NO